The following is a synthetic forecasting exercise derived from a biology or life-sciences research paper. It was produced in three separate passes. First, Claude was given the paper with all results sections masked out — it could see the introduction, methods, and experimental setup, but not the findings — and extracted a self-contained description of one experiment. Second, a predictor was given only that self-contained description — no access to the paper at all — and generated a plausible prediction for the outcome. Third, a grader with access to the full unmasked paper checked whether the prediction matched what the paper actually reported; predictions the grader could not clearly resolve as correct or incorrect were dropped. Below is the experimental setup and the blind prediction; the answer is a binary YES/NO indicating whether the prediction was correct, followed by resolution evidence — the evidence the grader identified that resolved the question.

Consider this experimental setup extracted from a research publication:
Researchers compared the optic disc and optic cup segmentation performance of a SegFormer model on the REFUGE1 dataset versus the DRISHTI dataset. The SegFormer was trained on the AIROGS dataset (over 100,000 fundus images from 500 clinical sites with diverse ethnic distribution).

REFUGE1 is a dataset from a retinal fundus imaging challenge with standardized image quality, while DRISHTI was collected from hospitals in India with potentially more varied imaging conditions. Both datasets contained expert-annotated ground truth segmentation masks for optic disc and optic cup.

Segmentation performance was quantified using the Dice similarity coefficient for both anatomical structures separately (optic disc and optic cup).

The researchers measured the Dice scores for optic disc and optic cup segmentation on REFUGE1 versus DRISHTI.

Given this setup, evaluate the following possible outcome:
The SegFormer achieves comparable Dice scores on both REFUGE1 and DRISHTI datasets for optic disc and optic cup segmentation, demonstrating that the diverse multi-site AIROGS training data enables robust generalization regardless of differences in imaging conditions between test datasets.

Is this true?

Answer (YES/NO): NO